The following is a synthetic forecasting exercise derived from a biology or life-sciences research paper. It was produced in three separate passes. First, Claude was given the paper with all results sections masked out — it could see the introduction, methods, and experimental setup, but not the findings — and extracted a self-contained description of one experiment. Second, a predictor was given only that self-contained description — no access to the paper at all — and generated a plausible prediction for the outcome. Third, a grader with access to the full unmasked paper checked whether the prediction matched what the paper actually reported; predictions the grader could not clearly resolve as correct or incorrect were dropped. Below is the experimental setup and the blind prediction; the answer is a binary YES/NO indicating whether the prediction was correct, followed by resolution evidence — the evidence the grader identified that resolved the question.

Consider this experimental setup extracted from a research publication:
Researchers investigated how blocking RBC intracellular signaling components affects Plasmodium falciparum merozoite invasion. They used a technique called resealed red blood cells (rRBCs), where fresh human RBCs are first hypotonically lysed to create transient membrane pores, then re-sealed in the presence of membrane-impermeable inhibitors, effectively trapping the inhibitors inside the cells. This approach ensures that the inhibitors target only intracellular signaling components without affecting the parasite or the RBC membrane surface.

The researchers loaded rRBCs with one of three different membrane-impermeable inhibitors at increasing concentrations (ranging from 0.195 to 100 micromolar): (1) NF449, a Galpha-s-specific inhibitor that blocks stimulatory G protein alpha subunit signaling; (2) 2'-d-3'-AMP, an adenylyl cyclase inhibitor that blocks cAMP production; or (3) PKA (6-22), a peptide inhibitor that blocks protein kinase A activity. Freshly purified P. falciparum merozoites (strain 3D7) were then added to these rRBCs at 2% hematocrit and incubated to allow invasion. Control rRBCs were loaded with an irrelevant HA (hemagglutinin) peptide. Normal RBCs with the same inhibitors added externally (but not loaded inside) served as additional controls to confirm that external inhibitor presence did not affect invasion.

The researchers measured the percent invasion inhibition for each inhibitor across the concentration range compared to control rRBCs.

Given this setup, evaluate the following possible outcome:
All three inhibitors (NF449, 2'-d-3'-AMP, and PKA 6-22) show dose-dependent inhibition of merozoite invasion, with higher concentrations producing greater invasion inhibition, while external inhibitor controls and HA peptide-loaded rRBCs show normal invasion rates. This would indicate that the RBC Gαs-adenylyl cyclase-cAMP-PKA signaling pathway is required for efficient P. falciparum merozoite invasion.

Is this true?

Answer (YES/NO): YES